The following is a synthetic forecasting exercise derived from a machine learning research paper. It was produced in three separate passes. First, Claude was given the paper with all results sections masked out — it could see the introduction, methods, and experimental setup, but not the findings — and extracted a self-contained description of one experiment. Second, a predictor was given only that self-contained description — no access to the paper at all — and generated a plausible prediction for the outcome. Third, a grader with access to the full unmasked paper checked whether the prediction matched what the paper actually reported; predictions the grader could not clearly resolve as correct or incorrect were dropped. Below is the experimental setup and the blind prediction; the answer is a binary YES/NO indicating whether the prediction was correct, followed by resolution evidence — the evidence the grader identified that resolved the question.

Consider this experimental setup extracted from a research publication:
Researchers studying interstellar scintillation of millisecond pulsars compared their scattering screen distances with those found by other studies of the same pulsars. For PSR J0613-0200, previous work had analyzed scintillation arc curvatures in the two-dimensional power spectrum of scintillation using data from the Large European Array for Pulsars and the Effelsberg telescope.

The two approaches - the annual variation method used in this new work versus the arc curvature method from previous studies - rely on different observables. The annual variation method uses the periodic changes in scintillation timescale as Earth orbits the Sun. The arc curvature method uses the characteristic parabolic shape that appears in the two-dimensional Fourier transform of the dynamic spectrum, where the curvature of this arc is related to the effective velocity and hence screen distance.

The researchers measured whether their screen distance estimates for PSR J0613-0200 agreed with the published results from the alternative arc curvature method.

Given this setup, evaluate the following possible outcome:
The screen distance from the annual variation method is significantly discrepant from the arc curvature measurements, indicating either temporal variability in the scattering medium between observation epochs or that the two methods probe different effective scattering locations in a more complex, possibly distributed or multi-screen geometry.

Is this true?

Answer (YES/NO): NO